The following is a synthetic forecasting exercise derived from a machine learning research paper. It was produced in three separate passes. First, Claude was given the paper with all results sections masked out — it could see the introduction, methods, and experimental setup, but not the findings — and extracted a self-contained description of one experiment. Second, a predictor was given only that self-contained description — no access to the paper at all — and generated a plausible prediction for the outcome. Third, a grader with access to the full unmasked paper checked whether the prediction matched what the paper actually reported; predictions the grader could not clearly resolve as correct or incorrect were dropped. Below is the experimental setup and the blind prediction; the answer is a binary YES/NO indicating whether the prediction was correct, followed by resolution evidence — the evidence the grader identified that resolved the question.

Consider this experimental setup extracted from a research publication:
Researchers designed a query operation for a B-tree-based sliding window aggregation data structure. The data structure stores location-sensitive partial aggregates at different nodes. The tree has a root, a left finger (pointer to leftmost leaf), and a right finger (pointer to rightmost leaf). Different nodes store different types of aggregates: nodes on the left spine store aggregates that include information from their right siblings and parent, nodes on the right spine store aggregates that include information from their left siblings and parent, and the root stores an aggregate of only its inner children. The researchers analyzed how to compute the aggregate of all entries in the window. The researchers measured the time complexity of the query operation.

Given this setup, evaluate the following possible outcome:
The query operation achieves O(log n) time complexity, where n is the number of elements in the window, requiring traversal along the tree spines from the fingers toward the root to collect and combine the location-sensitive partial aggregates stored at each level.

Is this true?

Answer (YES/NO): NO